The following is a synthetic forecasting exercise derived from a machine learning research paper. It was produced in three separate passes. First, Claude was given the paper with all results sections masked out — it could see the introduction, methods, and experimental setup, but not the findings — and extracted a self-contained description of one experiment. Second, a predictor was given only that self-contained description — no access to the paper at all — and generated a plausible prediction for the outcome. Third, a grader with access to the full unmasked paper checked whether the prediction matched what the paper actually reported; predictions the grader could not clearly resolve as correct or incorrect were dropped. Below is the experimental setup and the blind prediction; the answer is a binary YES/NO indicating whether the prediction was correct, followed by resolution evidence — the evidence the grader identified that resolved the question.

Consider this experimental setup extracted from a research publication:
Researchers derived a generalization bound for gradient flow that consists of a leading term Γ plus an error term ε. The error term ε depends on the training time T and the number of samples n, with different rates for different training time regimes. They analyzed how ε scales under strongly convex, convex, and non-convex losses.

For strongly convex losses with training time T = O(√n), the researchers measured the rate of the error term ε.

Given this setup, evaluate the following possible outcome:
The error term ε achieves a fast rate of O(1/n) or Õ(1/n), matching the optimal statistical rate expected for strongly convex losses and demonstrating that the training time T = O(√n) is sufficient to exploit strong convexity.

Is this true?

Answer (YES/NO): NO